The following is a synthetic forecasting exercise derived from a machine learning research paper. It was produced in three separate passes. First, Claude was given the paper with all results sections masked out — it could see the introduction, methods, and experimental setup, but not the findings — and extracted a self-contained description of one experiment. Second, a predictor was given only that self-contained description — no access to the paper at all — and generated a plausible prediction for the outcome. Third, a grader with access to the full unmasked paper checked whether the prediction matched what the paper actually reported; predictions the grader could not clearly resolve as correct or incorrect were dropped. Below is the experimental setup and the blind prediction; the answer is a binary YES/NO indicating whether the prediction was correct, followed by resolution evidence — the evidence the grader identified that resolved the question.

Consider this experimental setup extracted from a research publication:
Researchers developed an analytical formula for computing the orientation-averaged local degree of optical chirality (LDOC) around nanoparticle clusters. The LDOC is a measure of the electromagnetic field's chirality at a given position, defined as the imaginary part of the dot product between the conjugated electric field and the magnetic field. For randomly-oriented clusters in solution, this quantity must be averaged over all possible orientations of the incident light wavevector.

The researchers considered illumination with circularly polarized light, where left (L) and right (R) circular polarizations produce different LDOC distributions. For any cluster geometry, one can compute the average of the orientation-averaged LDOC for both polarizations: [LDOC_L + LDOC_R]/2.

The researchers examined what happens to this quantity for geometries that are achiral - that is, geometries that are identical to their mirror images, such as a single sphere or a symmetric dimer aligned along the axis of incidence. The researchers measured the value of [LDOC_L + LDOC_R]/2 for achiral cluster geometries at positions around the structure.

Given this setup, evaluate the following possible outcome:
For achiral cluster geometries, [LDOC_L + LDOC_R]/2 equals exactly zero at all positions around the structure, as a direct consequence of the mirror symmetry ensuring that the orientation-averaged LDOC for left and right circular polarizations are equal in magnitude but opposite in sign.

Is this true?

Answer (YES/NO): YES